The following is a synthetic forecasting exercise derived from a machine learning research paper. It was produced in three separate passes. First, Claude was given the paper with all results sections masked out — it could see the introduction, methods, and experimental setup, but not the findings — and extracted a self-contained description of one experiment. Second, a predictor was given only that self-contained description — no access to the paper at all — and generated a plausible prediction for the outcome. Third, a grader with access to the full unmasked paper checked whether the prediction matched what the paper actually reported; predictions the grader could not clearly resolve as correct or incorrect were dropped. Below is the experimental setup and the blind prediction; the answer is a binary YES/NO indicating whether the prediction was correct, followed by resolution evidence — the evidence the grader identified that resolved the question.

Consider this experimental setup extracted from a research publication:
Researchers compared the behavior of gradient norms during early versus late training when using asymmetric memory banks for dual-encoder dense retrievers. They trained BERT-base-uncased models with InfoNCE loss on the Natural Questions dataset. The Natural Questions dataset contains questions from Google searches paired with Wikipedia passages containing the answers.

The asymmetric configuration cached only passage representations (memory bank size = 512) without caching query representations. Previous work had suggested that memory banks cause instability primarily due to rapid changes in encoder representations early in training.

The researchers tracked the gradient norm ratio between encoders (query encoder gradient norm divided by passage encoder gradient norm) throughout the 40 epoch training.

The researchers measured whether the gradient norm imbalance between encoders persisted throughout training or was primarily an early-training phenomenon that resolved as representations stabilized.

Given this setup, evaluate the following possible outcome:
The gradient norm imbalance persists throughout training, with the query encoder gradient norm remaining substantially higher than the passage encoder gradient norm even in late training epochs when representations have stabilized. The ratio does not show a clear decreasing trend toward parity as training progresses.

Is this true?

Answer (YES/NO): NO